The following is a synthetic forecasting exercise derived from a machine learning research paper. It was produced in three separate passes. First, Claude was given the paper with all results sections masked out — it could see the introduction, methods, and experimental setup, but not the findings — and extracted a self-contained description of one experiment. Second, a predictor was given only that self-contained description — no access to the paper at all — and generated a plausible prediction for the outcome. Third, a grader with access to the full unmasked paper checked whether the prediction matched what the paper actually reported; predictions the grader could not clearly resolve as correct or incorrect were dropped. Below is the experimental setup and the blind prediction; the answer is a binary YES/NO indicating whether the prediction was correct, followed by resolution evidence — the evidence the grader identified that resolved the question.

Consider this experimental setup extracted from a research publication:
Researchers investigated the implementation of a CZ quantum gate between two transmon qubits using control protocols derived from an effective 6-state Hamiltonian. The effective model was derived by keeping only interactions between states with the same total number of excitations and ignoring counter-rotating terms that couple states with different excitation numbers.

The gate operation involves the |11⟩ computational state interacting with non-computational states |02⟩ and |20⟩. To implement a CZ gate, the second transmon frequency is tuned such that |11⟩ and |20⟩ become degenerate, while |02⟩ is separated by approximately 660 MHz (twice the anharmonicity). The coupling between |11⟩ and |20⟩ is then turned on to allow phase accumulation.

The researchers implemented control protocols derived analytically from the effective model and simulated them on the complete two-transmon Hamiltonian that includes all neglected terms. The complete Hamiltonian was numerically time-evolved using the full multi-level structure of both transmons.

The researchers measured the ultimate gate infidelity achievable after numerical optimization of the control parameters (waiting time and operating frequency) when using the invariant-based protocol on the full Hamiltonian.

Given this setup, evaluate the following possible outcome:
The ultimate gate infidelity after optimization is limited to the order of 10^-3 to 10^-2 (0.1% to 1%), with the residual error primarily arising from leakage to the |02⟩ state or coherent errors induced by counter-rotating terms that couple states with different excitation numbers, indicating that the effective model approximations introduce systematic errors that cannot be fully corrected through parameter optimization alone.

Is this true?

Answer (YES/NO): NO